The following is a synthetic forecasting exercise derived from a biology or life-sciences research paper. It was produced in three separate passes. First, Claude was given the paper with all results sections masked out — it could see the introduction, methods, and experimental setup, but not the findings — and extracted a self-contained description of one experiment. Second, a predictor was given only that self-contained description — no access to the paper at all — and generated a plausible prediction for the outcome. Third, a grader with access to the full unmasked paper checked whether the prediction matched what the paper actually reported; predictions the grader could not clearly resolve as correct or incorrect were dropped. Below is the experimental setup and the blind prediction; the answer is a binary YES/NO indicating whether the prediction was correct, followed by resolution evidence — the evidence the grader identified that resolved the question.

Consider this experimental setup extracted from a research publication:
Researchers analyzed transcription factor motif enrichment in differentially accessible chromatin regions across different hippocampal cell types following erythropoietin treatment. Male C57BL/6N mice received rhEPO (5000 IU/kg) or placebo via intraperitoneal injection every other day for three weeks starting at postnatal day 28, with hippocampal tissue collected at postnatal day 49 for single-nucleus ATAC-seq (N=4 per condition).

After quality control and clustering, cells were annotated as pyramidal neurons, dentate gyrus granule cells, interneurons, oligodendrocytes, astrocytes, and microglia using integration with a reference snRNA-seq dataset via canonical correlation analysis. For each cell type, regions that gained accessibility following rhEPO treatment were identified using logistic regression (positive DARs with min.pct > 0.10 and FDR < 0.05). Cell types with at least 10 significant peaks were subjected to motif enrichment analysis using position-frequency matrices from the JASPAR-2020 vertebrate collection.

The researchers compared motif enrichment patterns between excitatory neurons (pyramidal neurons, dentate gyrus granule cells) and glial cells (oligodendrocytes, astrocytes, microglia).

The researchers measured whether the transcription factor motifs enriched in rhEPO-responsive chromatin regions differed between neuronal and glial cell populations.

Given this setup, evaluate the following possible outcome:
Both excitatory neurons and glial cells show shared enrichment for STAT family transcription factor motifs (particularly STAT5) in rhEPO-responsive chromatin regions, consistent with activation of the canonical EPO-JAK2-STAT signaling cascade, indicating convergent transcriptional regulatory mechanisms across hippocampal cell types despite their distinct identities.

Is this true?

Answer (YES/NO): NO